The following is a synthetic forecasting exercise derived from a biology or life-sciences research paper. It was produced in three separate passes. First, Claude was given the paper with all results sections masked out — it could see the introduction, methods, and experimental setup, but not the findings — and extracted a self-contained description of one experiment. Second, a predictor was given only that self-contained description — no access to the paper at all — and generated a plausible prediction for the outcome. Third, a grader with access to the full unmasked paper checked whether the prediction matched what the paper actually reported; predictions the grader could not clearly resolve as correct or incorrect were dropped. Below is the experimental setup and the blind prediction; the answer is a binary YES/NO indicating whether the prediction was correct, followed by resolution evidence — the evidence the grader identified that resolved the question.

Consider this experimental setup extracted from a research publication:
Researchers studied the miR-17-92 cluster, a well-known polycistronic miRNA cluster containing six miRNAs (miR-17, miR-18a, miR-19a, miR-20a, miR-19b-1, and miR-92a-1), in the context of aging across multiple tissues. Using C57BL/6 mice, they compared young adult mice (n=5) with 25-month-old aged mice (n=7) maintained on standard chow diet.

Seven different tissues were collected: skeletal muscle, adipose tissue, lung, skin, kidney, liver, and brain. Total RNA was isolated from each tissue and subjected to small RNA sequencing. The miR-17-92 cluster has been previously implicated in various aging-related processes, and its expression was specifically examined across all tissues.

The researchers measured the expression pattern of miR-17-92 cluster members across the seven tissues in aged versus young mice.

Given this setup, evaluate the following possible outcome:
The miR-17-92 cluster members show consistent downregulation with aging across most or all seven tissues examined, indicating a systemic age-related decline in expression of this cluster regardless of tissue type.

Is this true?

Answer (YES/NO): NO